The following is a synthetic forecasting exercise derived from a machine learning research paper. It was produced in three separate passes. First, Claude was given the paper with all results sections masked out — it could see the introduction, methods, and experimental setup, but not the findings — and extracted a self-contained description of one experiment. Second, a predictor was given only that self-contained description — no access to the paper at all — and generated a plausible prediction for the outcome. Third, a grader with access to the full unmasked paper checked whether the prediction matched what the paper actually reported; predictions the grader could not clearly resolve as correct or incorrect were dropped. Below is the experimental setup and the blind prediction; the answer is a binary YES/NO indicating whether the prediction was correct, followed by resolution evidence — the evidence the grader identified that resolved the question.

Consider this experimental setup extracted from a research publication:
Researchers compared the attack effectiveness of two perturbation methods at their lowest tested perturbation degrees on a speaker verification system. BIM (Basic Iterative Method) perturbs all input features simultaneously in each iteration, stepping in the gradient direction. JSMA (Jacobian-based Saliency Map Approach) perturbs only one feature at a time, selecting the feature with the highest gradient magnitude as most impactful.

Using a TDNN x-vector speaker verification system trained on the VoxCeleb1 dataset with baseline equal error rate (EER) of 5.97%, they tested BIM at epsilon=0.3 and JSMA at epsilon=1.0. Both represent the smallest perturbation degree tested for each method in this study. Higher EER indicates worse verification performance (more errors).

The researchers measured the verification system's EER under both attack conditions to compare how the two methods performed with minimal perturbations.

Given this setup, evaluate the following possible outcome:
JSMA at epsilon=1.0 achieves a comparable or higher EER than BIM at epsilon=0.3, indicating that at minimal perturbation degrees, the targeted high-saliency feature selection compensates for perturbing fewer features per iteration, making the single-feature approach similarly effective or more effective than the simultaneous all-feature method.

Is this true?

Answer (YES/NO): NO